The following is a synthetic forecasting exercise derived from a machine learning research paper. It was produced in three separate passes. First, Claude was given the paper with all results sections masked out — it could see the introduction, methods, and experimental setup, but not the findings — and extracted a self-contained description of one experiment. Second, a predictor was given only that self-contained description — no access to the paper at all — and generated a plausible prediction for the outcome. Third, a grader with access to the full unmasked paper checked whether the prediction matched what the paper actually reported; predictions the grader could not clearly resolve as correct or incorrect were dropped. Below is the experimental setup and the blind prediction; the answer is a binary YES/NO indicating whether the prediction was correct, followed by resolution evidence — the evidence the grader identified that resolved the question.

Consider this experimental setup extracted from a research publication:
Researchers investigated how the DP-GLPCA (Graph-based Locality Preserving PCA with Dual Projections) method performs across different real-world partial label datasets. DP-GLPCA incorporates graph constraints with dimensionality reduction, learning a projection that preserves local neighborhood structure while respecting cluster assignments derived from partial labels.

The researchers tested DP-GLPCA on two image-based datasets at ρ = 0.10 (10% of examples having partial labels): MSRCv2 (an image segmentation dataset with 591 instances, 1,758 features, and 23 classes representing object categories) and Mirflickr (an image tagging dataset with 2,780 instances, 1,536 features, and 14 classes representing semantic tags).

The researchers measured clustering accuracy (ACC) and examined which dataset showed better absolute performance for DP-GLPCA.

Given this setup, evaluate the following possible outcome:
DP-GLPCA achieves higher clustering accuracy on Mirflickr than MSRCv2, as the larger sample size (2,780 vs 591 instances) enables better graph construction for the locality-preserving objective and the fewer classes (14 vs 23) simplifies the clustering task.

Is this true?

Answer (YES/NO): YES